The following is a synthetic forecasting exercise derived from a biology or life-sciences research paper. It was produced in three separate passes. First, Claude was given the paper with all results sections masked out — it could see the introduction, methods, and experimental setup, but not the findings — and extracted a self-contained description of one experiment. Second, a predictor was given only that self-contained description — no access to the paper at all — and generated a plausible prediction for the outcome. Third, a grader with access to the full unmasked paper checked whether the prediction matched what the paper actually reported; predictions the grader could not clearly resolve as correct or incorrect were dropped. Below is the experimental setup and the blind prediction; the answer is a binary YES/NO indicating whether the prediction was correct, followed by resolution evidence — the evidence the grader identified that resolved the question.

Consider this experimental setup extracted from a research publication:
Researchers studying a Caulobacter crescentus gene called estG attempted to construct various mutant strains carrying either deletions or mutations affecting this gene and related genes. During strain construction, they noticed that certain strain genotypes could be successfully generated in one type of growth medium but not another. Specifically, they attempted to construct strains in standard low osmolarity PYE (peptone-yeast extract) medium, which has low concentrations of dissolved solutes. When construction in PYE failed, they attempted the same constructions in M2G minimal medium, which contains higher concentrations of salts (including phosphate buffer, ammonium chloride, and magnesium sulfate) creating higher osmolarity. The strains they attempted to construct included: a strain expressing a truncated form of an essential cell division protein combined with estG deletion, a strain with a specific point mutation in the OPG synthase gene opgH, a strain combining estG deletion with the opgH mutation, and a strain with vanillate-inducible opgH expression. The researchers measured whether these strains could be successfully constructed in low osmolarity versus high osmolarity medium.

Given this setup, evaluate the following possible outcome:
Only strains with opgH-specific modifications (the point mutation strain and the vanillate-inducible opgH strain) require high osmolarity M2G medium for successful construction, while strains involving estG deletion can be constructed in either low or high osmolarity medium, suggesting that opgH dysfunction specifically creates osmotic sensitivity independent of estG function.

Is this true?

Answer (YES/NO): NO